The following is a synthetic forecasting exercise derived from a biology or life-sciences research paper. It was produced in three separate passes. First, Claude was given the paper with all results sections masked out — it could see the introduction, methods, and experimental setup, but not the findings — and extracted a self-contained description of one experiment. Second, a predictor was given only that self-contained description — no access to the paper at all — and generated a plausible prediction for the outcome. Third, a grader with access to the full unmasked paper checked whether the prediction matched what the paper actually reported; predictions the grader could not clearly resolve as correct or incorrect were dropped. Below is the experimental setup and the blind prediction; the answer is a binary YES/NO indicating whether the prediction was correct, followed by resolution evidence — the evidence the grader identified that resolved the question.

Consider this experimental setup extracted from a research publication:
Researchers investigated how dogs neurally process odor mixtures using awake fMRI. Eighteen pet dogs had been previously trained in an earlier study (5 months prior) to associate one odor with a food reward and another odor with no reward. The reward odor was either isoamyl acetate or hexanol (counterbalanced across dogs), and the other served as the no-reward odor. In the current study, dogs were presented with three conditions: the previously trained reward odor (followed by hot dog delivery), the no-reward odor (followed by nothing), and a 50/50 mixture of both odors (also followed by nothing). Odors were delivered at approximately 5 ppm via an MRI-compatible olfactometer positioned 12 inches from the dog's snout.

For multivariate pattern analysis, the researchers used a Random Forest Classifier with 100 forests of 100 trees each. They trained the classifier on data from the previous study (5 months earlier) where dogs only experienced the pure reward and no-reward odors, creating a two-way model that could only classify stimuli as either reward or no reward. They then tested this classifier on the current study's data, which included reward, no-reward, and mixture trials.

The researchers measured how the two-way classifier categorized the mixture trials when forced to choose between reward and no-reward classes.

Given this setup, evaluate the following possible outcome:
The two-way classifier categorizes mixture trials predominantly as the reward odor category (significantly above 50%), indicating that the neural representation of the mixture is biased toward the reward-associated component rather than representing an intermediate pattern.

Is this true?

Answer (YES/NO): NO